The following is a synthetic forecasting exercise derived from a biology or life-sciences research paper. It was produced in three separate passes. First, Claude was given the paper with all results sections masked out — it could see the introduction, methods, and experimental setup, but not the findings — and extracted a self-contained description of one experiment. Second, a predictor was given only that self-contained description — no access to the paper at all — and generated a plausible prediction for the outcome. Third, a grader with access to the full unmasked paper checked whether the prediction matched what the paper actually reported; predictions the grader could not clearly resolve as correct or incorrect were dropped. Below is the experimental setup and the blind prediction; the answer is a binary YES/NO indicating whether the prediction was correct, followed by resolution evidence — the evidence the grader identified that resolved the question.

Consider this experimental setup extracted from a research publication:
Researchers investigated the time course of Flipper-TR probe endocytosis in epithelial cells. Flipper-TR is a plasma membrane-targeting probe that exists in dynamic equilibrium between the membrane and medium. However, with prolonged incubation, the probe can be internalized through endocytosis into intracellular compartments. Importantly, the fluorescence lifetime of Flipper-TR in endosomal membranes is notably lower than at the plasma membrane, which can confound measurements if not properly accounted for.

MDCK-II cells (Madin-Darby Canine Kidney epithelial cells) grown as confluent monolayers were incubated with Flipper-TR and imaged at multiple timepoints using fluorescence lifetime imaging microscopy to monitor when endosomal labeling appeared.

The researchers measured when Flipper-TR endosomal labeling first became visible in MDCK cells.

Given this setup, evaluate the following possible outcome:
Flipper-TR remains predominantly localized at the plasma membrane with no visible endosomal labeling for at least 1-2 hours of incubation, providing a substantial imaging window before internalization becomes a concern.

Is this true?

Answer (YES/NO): YES